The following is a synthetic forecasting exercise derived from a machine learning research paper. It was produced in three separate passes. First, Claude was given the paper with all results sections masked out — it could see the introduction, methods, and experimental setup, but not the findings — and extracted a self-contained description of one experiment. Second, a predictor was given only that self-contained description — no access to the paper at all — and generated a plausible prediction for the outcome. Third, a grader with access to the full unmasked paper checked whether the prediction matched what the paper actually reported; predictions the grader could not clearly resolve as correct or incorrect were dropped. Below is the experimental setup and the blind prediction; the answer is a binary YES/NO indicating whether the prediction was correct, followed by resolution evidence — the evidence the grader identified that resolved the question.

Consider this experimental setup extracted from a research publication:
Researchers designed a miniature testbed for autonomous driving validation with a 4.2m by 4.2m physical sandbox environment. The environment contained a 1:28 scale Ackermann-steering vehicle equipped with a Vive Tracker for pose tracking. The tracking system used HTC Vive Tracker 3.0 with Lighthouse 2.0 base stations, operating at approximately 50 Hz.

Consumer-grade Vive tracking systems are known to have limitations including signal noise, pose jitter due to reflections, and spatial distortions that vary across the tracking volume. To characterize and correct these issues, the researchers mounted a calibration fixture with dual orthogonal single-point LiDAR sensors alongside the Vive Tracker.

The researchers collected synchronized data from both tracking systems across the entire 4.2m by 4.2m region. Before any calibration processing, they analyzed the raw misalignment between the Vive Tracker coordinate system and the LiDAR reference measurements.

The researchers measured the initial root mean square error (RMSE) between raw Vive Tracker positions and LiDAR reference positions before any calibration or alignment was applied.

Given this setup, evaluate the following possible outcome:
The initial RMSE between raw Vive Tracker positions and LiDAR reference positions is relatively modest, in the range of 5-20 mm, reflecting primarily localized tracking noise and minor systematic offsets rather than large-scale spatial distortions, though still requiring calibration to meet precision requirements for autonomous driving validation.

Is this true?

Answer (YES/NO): NO